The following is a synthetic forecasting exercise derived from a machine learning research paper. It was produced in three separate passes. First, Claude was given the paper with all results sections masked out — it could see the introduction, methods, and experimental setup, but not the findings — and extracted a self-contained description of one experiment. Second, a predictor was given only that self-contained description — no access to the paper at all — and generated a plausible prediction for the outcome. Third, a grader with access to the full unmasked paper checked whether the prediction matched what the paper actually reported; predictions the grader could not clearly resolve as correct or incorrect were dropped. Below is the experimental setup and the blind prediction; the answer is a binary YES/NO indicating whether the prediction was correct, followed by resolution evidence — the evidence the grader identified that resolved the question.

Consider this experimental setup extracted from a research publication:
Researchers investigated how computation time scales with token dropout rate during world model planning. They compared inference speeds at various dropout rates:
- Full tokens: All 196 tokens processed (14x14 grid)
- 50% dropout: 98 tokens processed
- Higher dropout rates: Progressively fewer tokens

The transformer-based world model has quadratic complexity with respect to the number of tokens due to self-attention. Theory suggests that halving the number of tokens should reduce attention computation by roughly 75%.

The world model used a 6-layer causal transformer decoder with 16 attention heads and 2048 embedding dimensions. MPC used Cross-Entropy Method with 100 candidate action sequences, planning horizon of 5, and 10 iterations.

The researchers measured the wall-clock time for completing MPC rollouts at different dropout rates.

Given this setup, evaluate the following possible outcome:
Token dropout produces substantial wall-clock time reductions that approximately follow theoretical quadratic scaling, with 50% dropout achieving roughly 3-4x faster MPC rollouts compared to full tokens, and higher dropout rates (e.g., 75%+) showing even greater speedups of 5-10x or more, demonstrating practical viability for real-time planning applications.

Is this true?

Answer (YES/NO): NO